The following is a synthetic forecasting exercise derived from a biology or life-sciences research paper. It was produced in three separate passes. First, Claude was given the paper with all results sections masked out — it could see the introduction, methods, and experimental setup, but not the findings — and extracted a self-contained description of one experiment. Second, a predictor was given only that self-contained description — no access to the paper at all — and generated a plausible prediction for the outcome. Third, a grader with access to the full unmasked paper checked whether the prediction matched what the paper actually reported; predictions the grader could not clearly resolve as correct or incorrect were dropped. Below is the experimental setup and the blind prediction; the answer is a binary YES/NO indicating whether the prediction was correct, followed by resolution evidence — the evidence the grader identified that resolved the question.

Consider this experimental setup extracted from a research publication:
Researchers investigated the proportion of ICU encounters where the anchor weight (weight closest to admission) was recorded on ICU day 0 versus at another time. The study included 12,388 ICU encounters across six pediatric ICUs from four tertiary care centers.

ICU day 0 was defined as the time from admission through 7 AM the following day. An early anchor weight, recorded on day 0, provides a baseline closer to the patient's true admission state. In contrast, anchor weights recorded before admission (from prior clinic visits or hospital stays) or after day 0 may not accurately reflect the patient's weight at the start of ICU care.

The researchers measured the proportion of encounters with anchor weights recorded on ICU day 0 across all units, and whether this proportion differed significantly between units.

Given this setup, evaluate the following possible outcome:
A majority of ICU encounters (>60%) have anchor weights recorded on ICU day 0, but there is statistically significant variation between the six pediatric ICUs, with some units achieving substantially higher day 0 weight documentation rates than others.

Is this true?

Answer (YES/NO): NO